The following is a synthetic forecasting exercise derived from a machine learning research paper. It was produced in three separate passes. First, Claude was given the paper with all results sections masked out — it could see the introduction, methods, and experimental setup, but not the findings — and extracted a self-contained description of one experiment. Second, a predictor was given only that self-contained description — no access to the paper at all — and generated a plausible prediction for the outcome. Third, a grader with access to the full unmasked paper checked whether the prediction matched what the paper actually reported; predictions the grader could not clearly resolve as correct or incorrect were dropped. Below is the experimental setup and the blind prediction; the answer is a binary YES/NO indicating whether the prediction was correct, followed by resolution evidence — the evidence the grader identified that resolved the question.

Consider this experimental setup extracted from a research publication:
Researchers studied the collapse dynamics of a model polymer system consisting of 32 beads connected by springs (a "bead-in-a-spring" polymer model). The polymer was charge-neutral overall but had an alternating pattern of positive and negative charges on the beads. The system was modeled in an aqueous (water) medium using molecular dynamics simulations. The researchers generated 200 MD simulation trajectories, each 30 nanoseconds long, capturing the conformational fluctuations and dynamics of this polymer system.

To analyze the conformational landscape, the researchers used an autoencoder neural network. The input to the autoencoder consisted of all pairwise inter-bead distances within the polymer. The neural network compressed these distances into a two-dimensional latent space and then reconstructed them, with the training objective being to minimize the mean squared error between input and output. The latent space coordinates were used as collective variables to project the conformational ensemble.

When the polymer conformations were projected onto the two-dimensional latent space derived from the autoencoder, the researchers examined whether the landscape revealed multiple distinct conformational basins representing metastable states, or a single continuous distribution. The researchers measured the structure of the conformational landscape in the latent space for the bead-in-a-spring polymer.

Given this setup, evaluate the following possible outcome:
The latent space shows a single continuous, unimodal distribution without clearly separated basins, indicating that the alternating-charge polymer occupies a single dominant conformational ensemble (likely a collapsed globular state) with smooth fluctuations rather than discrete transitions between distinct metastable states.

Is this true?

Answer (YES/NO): NO